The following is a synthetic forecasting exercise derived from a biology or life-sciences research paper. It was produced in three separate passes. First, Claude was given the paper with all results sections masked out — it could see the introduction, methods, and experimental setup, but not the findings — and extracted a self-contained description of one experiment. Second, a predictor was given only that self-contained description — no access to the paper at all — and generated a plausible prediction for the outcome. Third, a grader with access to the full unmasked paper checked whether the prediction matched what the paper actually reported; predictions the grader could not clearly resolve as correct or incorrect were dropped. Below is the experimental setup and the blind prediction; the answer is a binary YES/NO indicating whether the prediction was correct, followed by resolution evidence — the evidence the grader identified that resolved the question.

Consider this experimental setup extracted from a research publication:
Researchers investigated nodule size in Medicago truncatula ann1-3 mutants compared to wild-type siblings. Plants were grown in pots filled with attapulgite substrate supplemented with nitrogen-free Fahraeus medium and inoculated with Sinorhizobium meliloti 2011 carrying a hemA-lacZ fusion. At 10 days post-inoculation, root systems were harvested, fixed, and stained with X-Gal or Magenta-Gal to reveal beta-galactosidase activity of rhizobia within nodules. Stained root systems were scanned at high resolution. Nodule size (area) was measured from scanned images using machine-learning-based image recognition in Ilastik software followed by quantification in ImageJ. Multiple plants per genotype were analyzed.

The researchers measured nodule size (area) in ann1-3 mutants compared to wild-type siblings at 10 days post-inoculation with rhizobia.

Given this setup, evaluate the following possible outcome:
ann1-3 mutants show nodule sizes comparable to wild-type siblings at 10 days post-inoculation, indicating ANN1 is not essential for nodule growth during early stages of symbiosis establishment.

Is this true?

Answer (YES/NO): NO